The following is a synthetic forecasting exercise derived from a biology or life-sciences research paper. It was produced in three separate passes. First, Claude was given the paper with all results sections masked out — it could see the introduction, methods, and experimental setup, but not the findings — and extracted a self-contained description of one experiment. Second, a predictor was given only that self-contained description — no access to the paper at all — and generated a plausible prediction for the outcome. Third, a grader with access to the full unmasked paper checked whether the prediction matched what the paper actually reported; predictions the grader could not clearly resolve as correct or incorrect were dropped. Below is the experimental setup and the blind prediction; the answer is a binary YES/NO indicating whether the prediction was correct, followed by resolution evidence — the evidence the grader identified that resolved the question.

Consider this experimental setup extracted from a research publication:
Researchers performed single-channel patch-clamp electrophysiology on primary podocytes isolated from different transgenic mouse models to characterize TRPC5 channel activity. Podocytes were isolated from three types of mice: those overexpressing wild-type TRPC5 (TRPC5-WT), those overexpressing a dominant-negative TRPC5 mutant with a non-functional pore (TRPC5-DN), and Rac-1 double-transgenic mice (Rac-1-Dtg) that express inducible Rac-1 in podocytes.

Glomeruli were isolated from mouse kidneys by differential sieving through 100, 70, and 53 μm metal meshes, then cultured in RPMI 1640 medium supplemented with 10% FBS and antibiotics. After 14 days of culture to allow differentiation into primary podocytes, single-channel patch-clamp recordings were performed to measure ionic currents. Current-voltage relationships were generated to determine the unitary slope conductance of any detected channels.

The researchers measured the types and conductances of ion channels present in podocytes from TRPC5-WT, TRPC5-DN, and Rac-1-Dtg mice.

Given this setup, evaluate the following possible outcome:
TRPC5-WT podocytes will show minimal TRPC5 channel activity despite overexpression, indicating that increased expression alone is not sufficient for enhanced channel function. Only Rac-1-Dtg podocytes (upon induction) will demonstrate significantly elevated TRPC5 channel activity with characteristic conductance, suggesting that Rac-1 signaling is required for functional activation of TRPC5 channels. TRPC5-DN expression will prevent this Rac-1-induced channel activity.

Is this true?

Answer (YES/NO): NO